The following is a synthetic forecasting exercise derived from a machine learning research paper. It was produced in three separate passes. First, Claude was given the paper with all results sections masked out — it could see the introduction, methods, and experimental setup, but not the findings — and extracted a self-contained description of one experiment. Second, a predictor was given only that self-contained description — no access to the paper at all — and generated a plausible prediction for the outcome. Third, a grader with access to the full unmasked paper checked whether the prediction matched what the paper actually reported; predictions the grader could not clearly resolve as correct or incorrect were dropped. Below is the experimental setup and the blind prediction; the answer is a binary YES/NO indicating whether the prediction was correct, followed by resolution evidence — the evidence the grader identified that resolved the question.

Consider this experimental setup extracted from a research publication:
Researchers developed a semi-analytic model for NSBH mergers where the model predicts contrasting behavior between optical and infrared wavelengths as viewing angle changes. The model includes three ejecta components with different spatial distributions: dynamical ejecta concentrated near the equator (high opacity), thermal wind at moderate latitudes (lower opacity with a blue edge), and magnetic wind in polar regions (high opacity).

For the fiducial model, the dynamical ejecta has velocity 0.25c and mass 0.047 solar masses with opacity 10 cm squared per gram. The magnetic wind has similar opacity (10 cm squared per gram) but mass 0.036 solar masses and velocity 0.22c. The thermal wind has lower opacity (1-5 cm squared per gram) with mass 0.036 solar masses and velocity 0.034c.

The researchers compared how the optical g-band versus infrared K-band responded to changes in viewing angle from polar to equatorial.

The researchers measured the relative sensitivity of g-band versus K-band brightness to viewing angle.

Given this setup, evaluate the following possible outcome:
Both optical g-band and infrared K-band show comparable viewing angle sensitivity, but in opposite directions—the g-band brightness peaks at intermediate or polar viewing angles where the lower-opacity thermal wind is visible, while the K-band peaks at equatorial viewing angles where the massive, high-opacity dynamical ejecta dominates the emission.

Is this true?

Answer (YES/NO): NO